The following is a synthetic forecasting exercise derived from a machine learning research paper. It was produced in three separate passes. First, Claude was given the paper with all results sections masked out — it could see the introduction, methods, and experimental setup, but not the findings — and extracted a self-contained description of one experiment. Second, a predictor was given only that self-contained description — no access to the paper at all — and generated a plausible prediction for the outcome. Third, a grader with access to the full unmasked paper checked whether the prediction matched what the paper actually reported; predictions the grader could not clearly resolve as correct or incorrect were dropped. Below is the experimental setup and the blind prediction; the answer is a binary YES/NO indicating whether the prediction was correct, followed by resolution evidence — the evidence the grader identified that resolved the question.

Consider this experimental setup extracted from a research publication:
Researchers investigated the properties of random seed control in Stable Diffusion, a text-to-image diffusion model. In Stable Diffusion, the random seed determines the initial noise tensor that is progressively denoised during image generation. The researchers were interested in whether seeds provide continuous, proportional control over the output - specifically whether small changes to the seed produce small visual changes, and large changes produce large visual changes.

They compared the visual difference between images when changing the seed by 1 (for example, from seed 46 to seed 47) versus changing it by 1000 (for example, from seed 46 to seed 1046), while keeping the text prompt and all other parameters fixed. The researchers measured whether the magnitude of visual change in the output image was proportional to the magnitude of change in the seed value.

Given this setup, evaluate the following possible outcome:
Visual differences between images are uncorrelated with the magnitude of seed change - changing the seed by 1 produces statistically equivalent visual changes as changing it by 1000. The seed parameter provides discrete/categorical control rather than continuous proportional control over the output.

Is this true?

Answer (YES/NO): YES